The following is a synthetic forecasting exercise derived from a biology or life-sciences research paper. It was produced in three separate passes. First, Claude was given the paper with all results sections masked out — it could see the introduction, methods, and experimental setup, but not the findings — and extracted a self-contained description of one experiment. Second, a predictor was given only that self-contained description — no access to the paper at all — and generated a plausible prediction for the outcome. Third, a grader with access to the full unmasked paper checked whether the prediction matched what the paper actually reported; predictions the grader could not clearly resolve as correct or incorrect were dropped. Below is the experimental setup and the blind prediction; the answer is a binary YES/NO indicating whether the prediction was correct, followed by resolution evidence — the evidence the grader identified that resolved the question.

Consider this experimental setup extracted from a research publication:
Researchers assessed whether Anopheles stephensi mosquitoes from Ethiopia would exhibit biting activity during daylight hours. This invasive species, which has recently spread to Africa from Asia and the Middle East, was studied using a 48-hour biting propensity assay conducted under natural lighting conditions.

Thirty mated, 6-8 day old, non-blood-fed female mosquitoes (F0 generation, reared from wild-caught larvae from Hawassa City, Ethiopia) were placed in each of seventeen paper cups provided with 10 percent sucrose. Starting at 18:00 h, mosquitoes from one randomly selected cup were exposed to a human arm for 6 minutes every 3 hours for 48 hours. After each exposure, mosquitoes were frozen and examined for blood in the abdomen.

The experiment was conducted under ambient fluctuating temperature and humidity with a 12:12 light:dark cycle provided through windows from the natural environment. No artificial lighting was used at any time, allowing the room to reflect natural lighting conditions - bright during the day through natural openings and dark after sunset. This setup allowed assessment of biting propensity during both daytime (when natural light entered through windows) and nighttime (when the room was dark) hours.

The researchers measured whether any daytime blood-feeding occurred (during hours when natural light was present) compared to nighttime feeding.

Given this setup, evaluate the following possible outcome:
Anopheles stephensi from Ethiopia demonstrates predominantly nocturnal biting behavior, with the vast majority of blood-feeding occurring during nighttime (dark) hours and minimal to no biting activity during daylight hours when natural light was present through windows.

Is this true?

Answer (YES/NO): YES